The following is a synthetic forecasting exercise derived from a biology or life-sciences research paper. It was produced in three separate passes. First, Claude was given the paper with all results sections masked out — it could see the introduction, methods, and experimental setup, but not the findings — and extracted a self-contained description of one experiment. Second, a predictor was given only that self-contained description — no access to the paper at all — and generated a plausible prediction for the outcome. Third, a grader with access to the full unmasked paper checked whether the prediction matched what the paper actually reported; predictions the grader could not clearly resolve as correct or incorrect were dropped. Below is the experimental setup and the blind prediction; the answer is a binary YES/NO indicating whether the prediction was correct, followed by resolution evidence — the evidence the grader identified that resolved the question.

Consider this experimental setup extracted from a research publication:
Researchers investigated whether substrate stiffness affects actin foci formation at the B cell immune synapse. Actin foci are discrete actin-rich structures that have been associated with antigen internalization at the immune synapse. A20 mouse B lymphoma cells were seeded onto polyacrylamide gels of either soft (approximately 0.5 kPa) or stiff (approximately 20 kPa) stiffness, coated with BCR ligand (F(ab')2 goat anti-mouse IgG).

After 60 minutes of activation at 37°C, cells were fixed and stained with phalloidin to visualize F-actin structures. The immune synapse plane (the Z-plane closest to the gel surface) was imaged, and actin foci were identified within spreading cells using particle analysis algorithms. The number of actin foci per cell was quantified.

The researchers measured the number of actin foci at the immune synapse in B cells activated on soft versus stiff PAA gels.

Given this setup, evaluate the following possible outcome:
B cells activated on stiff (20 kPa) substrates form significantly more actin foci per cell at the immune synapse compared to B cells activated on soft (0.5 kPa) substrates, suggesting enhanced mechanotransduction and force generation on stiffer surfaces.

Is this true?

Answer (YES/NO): YES